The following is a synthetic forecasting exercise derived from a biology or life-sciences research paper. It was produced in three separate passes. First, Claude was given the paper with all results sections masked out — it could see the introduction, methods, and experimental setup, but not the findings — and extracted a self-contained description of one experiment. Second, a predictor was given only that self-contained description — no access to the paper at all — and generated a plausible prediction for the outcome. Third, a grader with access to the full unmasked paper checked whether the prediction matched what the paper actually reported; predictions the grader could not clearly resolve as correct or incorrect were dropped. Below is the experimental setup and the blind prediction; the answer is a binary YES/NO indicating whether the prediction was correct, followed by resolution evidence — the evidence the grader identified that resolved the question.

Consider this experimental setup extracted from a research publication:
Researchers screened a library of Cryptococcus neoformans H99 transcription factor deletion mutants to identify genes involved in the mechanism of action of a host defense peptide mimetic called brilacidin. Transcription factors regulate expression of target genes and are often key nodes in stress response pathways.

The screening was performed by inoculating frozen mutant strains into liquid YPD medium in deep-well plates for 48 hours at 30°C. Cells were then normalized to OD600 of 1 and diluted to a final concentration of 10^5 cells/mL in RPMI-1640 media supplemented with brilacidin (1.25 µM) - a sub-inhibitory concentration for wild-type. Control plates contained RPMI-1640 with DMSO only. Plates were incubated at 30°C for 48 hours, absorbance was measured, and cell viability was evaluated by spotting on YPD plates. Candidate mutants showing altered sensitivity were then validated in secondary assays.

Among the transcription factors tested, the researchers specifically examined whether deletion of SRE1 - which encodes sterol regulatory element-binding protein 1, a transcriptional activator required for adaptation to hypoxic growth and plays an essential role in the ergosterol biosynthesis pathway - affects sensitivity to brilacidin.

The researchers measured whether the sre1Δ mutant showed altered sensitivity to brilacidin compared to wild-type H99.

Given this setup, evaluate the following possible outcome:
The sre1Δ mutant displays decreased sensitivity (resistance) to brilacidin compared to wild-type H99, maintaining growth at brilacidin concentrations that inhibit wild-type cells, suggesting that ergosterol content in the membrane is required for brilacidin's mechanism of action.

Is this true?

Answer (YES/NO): NO